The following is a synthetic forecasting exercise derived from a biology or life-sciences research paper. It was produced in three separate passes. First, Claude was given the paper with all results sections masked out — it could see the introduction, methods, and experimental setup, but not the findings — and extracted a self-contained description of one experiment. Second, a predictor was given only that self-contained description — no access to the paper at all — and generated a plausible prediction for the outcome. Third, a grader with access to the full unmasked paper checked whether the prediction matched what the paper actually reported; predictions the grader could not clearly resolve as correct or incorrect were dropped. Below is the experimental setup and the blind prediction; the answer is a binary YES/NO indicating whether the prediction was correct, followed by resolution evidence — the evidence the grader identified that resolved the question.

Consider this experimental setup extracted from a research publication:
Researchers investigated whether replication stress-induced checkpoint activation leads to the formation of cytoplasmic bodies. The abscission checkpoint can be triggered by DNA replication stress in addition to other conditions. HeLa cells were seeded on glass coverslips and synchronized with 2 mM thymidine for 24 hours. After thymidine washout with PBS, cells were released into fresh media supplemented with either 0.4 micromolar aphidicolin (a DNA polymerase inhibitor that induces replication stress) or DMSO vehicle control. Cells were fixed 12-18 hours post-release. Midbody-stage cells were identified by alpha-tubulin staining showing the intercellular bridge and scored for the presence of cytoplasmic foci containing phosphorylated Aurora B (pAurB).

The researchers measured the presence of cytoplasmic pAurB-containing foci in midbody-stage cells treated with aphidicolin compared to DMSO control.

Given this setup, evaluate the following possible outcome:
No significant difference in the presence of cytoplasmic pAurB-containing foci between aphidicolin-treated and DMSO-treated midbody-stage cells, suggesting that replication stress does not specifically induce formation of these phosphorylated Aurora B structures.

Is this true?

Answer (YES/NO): NO